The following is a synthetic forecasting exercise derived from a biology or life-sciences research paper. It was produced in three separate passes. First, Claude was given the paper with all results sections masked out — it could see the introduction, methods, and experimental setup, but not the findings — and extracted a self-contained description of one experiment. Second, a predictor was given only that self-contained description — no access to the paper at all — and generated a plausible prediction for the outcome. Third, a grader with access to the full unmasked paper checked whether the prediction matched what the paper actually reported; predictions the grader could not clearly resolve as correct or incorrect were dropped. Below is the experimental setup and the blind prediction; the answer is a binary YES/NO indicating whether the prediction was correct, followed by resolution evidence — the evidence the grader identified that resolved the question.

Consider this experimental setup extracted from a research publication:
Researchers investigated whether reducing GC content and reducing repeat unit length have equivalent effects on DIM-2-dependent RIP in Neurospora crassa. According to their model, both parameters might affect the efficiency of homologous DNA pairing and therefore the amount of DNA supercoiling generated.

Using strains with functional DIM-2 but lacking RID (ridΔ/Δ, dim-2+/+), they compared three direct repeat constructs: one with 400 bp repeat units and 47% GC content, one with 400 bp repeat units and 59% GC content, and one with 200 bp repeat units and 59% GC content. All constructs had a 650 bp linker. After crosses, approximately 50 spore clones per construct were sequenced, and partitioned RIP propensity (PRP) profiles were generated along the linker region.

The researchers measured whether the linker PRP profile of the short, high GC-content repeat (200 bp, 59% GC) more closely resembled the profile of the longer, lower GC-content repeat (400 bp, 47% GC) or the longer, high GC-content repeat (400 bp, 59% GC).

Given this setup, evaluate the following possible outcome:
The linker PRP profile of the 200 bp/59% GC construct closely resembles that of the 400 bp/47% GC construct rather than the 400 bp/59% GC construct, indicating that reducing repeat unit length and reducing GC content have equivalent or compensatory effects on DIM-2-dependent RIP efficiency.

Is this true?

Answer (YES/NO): YES